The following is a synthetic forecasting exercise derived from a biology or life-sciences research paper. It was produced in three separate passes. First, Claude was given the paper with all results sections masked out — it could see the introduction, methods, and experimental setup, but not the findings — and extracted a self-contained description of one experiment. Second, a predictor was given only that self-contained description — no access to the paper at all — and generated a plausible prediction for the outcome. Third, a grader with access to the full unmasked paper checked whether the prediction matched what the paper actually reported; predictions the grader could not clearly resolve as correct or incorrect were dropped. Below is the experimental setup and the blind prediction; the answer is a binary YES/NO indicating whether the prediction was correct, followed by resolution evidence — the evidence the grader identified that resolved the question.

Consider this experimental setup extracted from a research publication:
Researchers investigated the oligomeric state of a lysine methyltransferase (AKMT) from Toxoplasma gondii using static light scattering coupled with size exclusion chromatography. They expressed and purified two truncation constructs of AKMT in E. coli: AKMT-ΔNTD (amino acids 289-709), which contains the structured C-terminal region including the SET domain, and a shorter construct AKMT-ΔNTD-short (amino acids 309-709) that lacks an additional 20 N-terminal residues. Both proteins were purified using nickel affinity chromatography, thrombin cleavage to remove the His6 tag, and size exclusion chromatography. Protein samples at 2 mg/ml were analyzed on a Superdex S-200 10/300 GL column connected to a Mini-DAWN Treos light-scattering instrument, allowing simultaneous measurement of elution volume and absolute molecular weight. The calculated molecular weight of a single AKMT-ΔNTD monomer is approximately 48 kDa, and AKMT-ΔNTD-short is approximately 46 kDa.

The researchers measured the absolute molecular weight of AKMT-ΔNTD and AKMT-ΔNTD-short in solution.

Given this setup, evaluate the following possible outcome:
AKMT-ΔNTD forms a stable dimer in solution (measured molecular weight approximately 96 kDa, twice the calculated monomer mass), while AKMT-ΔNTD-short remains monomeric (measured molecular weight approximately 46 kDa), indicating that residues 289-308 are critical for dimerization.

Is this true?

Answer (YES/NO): NO